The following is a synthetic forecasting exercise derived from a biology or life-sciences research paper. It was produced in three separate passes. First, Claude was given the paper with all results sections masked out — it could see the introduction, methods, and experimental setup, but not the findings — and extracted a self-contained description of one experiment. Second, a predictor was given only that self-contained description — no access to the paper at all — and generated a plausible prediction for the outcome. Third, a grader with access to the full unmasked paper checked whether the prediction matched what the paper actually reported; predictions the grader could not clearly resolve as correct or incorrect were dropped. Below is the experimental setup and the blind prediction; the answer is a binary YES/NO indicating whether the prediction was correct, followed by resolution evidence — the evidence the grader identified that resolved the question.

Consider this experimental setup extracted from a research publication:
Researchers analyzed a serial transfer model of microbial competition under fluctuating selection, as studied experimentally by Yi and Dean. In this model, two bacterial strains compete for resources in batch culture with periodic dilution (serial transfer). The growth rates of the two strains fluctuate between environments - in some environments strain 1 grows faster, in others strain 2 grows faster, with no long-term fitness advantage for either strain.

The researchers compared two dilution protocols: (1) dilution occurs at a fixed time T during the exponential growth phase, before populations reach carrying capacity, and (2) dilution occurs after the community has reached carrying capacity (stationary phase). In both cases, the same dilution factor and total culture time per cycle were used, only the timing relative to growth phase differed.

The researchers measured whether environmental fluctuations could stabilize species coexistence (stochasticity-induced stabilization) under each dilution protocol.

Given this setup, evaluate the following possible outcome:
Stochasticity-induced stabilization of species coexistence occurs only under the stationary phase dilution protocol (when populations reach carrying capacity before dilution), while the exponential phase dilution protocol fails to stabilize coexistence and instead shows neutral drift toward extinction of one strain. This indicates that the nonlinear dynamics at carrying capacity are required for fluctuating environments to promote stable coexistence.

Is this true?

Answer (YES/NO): YES